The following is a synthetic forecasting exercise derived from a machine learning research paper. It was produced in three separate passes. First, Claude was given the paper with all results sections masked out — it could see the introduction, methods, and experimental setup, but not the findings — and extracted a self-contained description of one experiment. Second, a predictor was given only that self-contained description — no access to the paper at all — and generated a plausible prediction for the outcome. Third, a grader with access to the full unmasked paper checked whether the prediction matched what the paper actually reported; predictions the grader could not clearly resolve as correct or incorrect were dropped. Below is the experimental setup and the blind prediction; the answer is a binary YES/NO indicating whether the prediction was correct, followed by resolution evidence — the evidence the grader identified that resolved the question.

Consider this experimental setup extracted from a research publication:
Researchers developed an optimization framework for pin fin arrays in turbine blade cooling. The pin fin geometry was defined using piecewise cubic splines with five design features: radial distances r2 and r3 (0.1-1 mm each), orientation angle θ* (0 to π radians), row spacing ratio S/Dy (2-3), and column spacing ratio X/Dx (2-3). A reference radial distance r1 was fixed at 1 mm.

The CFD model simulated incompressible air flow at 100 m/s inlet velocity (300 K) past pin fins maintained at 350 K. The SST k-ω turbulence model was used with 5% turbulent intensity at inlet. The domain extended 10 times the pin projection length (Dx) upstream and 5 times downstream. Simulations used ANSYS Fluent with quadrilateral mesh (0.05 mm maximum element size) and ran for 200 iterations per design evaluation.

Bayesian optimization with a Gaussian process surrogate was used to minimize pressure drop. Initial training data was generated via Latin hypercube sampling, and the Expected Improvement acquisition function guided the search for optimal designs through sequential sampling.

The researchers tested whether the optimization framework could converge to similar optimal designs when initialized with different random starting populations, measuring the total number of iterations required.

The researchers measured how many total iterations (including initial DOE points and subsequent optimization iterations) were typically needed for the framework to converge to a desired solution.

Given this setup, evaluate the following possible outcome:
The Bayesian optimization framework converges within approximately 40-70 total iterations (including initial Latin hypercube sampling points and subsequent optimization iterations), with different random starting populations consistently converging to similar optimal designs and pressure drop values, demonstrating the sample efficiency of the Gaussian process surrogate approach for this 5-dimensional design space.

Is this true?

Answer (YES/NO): YES